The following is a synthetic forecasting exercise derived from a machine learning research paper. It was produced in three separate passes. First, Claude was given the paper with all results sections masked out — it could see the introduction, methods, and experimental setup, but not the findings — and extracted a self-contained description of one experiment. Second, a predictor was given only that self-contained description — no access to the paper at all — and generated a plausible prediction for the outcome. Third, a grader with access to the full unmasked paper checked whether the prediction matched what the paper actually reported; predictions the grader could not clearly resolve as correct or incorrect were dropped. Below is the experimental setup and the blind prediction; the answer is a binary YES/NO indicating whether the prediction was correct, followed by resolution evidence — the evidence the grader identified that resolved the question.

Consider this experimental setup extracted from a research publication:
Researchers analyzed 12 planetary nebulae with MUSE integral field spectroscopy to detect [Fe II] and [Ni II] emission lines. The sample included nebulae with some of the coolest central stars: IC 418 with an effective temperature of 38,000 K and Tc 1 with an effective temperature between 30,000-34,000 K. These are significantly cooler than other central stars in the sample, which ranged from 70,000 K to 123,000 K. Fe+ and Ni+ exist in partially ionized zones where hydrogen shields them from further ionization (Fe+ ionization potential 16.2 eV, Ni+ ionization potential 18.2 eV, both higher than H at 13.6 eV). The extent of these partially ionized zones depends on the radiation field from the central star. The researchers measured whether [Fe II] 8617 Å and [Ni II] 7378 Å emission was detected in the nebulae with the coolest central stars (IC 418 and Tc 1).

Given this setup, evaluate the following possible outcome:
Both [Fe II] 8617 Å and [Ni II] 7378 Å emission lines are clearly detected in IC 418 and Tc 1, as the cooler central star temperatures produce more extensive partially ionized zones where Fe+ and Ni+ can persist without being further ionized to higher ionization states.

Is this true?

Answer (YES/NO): YES